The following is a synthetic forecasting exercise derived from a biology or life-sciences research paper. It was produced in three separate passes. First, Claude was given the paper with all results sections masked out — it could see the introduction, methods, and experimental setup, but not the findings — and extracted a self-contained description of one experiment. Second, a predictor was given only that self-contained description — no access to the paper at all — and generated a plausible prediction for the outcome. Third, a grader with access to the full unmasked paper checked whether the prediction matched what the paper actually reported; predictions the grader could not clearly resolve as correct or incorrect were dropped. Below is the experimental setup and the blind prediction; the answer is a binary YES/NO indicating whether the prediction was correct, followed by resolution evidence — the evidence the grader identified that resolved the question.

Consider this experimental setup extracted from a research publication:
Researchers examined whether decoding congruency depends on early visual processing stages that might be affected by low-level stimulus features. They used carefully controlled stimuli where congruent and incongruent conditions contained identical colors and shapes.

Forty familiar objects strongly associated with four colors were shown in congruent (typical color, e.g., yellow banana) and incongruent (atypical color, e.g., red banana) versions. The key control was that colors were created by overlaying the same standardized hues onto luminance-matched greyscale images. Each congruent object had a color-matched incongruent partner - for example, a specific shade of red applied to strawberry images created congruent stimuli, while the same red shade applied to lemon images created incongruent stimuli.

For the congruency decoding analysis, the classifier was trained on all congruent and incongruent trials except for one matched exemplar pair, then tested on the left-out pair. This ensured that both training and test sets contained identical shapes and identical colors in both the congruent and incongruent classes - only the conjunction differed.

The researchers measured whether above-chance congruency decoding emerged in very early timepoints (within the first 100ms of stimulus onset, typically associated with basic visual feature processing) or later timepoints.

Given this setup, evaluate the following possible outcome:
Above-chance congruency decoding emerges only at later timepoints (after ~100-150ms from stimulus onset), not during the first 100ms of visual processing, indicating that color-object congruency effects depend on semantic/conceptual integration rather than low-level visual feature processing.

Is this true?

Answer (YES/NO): YES